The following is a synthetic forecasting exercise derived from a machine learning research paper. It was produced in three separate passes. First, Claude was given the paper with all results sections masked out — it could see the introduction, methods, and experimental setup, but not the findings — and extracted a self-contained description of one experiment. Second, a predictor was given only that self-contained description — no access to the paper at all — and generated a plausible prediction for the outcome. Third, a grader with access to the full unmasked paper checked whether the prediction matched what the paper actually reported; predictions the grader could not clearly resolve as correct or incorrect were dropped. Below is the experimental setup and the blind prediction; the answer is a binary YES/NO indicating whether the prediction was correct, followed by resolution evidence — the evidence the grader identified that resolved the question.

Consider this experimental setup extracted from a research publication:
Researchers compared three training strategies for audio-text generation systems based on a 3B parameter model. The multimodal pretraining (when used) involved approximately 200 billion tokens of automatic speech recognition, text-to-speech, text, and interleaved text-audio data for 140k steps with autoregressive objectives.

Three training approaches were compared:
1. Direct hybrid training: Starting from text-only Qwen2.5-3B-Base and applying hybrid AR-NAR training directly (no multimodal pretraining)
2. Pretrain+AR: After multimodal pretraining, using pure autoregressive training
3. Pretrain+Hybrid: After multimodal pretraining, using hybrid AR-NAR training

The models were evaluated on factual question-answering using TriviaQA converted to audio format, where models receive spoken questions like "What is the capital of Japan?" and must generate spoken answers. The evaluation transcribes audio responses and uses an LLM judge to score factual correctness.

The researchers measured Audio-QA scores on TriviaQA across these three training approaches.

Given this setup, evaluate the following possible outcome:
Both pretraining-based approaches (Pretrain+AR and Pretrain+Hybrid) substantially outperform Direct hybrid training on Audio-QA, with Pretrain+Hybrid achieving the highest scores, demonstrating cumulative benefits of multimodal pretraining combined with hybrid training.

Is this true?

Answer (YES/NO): NO